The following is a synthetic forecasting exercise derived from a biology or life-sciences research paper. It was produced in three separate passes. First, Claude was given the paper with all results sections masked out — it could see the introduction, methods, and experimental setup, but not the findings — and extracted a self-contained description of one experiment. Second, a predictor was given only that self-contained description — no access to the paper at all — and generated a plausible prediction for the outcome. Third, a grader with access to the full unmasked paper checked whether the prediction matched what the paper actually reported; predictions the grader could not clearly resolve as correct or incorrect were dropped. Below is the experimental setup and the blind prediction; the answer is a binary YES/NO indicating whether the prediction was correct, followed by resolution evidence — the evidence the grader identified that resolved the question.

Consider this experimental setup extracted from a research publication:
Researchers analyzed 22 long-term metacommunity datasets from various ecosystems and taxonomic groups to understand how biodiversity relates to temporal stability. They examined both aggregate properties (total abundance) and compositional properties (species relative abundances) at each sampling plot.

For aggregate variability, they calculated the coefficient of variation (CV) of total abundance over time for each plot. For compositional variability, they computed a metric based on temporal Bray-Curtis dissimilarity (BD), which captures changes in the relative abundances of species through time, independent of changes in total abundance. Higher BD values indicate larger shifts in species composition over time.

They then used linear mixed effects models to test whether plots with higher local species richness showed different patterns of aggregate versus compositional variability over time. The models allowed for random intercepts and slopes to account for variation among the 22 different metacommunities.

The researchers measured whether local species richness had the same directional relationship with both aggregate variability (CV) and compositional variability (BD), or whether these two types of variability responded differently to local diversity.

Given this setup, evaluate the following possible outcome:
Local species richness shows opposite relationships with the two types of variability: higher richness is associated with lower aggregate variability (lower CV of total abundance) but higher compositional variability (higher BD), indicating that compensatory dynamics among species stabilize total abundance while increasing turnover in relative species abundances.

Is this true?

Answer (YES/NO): NO